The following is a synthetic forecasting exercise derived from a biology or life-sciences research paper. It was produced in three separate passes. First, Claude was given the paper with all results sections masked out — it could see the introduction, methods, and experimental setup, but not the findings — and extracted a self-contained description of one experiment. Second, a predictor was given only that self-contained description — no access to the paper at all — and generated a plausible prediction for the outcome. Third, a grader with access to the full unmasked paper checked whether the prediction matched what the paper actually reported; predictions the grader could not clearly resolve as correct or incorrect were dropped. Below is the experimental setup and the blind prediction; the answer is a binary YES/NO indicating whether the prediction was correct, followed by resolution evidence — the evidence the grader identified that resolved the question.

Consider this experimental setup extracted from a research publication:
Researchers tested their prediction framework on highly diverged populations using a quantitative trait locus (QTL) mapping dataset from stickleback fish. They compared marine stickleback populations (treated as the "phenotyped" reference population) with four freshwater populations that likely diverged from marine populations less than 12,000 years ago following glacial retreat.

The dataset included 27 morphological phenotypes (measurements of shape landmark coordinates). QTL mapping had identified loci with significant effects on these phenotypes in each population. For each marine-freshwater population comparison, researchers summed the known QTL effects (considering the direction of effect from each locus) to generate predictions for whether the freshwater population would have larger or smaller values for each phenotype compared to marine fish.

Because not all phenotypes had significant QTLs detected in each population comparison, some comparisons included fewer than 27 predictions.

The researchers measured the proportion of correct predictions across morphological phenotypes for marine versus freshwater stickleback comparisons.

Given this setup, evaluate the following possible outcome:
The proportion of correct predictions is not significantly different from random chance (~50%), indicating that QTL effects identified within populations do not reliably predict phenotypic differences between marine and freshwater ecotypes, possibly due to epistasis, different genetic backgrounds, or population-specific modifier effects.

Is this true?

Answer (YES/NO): NO